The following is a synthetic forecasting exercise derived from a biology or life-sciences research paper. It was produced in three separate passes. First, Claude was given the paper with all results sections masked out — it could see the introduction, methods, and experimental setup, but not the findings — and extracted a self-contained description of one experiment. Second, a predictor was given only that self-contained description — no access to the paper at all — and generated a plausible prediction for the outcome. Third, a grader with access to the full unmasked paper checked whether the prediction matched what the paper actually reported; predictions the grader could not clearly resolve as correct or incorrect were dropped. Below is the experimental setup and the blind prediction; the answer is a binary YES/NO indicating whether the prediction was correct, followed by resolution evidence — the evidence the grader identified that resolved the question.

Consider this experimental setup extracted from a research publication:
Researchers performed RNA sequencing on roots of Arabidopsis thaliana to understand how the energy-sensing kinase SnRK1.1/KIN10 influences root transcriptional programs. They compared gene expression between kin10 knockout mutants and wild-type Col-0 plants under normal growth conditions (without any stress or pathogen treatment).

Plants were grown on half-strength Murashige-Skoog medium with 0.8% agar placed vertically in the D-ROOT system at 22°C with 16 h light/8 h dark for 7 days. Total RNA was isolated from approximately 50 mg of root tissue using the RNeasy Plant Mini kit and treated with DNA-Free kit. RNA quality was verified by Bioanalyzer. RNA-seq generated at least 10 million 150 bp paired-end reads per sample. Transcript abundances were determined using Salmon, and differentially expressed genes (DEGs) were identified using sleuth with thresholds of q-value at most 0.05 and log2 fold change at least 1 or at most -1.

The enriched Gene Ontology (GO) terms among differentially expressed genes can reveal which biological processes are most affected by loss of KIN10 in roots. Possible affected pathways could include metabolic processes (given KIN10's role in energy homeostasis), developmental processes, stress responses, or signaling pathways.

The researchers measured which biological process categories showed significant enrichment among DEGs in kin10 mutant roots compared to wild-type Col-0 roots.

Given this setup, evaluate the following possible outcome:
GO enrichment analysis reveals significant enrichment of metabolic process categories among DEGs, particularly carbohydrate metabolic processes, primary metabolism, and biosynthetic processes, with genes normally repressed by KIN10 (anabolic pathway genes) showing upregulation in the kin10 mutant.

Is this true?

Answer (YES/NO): NO